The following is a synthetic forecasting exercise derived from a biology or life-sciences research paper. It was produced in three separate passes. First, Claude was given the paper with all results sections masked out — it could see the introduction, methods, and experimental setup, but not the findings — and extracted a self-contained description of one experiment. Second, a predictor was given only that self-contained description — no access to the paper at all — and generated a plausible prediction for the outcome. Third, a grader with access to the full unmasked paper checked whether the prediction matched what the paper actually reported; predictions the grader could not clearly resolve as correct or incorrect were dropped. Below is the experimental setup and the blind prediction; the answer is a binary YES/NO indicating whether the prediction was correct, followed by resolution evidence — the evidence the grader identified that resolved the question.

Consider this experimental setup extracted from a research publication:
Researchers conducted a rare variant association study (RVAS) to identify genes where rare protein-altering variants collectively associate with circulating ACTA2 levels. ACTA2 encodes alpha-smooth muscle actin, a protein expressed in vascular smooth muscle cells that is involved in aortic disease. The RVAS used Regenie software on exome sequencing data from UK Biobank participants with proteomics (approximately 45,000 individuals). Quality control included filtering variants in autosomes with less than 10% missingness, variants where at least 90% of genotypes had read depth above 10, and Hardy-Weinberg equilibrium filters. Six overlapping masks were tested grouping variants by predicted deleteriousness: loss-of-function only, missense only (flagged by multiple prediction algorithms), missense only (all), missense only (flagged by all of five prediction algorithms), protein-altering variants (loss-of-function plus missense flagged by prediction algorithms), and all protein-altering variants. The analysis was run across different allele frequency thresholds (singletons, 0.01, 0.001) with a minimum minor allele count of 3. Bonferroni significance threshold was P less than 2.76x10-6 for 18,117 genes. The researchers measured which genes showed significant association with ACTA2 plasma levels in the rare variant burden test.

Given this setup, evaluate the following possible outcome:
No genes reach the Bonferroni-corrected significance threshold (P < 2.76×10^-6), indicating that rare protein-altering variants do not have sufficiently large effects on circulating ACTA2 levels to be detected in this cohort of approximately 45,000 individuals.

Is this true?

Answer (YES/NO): NO